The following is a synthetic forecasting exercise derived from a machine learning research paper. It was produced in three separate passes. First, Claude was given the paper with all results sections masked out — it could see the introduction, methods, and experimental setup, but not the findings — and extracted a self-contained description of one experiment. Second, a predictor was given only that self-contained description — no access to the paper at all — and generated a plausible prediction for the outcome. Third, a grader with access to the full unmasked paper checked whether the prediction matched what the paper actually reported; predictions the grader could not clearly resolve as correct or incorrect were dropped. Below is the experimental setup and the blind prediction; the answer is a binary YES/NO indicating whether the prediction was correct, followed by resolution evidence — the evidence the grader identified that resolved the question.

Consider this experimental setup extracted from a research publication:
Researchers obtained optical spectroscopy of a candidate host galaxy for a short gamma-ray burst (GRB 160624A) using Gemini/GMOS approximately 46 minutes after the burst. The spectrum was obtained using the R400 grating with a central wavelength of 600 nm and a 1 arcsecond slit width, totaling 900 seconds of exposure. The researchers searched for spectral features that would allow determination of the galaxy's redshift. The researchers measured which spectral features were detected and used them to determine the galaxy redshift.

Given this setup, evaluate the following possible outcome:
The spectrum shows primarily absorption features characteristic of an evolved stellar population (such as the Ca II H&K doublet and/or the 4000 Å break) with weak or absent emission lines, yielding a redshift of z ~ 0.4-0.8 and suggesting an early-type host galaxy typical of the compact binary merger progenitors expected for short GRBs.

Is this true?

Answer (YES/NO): NO